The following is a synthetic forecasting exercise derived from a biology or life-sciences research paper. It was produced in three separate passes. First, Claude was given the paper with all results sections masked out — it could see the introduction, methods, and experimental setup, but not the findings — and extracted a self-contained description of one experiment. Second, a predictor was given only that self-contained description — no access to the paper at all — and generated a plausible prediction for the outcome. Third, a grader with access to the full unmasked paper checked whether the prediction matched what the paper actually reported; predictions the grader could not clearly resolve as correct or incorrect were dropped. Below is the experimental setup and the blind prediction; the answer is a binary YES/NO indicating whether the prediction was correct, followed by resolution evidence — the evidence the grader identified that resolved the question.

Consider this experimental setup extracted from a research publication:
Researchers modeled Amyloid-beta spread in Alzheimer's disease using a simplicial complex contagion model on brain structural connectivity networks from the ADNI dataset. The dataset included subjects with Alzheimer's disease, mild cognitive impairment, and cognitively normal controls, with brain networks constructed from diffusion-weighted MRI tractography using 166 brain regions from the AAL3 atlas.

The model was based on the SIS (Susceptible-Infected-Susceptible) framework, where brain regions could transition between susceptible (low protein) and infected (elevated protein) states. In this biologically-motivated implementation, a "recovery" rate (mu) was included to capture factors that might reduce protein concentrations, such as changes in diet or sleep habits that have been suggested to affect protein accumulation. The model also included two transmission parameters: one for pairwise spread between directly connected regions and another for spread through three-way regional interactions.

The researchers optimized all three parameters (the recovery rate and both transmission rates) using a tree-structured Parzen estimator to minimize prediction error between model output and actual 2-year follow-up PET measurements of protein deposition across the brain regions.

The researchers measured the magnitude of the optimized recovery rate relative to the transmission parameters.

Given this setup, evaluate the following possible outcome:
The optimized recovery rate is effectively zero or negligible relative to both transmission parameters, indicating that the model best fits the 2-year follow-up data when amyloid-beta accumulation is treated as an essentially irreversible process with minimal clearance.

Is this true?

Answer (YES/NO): YES